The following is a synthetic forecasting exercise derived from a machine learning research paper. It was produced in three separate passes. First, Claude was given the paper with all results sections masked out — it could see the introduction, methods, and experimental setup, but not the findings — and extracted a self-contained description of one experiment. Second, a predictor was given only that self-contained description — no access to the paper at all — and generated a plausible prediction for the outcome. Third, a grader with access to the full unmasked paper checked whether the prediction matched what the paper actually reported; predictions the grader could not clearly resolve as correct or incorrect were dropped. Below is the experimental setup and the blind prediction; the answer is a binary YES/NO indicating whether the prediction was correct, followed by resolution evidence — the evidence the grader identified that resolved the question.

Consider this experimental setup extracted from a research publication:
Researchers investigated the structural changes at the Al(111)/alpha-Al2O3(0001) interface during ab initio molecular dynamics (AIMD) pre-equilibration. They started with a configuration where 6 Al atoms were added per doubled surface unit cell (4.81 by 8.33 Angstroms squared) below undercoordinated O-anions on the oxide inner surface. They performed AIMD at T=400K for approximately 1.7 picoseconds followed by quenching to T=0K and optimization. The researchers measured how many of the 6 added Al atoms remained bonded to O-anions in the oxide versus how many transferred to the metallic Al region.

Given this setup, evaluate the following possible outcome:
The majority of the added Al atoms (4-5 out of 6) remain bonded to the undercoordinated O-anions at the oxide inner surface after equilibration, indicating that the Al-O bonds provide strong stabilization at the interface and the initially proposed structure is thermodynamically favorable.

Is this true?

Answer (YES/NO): NO